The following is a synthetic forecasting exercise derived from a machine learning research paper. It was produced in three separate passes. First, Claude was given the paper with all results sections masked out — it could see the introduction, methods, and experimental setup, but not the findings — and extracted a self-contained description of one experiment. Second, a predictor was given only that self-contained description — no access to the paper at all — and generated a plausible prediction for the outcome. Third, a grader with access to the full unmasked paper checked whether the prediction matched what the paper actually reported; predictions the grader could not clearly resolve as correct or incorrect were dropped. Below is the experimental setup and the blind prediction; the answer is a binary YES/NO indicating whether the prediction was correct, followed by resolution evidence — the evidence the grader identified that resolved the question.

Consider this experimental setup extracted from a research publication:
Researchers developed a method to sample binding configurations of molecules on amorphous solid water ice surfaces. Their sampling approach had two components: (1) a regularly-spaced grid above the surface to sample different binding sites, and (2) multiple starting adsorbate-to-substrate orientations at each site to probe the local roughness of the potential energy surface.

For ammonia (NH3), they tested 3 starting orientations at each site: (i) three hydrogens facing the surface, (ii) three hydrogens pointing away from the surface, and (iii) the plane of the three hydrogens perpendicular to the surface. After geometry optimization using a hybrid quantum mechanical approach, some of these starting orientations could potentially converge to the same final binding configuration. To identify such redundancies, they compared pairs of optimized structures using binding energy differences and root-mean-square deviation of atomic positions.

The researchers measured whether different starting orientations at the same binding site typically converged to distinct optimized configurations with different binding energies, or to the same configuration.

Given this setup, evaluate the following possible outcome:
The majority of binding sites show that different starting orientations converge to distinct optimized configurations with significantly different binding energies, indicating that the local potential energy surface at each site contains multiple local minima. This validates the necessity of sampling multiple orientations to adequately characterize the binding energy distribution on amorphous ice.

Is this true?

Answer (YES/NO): YES